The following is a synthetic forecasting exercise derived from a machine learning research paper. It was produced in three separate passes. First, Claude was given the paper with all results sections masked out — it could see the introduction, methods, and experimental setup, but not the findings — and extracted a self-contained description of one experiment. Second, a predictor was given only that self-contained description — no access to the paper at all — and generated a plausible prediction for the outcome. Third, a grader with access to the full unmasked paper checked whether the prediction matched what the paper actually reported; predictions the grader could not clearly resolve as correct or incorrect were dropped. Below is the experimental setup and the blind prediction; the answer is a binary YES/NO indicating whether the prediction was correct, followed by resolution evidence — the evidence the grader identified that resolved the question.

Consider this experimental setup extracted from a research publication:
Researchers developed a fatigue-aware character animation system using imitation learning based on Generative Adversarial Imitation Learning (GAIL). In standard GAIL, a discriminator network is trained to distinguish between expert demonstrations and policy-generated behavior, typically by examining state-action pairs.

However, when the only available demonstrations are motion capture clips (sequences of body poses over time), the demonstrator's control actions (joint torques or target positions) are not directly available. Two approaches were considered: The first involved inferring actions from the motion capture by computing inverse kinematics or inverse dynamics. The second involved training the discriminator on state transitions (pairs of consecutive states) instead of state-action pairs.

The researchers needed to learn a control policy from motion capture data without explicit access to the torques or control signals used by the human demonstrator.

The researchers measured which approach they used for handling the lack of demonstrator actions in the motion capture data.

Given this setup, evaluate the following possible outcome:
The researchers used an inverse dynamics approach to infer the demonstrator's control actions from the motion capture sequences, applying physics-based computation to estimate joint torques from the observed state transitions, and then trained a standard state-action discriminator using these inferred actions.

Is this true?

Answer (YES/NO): NO